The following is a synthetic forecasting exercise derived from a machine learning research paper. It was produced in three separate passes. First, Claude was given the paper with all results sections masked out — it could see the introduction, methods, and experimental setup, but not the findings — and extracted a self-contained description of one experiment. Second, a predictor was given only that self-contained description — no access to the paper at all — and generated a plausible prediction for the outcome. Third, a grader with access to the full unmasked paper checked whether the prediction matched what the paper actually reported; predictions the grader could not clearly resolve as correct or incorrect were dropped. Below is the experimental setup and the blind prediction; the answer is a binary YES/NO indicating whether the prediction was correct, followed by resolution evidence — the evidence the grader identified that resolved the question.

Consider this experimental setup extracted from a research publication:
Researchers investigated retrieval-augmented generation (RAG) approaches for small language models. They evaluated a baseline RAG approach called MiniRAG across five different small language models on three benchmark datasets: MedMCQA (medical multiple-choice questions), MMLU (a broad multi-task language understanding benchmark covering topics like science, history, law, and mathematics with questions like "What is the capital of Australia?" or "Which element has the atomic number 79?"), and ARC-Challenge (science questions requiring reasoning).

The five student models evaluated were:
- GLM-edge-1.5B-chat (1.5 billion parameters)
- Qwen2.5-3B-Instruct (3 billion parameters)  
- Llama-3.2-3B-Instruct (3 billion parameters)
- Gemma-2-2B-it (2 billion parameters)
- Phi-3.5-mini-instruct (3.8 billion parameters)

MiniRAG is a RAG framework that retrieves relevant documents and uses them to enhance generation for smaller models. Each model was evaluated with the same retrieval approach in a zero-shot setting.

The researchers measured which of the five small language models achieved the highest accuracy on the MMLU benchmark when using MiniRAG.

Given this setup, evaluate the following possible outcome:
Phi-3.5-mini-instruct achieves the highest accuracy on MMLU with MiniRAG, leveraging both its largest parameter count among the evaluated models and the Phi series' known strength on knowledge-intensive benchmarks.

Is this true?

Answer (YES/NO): YES